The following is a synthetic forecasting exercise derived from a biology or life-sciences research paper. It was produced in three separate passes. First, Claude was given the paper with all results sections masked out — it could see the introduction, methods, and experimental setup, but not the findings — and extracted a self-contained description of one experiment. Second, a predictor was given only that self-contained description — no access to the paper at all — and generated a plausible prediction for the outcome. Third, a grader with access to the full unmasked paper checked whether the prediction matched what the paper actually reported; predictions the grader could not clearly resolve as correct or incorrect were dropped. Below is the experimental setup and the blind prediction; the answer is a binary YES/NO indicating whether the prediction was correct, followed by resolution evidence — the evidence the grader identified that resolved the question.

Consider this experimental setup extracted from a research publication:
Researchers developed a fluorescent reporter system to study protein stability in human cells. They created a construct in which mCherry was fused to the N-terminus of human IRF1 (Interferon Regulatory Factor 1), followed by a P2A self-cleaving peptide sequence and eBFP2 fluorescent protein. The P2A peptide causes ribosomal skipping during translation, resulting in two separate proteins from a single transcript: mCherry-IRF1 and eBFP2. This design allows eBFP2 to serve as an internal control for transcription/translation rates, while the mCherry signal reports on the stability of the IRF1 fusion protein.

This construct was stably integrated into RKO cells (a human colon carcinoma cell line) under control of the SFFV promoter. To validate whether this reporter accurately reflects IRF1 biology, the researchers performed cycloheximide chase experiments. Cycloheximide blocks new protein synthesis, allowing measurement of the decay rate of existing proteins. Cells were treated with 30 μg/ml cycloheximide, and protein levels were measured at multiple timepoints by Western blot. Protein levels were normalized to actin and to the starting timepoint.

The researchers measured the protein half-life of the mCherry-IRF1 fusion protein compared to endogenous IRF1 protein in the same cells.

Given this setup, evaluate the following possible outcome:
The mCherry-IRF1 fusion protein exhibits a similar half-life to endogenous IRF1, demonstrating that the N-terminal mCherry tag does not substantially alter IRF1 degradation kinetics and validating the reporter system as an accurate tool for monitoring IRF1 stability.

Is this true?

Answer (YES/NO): NO